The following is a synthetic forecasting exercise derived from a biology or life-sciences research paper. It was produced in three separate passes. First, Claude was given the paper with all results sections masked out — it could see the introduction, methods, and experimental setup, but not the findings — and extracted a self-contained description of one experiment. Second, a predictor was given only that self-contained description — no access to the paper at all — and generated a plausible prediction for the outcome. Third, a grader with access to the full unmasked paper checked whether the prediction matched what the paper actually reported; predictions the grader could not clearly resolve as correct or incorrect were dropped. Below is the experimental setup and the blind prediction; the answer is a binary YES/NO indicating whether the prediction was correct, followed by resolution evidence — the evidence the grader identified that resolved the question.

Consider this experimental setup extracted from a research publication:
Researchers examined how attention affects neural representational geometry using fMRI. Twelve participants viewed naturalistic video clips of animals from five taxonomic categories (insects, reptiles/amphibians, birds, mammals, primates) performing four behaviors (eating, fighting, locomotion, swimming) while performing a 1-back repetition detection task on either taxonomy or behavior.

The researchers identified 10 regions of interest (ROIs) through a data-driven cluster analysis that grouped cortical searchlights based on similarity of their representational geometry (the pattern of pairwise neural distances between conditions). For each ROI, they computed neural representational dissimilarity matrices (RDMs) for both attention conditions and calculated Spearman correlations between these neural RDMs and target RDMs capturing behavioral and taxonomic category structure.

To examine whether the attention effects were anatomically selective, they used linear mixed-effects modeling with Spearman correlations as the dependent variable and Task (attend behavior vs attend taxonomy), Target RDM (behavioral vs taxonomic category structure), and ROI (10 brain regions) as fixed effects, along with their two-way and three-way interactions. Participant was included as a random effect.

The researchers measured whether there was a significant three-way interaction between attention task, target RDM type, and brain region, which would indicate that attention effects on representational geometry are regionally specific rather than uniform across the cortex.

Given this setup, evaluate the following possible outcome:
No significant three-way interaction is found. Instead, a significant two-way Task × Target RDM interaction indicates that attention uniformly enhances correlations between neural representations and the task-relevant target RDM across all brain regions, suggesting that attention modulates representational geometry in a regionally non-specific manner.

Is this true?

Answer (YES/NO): NO